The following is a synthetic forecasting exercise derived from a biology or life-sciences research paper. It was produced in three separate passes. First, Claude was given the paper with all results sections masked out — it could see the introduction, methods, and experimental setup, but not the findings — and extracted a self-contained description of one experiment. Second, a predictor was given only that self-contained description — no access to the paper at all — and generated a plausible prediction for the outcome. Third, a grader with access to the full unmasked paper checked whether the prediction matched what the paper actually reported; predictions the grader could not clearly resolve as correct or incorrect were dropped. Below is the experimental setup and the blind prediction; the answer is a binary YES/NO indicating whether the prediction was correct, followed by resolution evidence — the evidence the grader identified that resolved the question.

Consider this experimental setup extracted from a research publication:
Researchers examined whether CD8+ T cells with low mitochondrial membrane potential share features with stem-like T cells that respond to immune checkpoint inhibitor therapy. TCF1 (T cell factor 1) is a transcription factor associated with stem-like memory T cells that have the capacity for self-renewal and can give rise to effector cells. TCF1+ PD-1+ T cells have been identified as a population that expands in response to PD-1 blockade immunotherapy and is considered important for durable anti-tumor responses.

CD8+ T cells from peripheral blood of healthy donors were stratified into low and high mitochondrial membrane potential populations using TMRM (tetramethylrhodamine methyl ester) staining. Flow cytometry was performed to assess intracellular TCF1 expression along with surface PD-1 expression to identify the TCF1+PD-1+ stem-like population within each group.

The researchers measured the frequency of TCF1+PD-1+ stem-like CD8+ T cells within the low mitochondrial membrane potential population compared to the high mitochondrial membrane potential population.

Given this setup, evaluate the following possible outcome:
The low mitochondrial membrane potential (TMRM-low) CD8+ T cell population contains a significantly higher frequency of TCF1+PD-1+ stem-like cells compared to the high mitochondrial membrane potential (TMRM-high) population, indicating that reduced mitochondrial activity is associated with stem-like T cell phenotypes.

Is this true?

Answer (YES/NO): YES